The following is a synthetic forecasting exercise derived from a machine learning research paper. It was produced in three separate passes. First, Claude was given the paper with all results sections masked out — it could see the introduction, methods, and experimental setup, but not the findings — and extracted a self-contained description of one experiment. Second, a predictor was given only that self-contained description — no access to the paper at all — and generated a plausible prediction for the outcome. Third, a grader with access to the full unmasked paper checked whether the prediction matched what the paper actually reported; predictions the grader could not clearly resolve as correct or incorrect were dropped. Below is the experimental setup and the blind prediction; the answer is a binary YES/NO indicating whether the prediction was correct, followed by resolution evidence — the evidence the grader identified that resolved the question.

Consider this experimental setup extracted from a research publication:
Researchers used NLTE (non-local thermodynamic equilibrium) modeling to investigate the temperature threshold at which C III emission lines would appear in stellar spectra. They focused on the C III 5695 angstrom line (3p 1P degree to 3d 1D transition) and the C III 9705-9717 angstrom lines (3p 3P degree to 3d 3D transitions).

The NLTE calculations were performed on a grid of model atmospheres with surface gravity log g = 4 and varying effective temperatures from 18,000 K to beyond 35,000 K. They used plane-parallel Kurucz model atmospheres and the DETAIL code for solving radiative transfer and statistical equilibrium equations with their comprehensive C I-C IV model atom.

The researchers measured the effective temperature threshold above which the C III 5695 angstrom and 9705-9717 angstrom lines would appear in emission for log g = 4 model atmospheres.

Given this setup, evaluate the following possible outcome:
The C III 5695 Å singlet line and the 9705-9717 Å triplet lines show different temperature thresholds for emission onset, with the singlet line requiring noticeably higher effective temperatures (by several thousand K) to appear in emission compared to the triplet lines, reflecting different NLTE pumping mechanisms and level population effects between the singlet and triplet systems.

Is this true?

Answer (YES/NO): NO